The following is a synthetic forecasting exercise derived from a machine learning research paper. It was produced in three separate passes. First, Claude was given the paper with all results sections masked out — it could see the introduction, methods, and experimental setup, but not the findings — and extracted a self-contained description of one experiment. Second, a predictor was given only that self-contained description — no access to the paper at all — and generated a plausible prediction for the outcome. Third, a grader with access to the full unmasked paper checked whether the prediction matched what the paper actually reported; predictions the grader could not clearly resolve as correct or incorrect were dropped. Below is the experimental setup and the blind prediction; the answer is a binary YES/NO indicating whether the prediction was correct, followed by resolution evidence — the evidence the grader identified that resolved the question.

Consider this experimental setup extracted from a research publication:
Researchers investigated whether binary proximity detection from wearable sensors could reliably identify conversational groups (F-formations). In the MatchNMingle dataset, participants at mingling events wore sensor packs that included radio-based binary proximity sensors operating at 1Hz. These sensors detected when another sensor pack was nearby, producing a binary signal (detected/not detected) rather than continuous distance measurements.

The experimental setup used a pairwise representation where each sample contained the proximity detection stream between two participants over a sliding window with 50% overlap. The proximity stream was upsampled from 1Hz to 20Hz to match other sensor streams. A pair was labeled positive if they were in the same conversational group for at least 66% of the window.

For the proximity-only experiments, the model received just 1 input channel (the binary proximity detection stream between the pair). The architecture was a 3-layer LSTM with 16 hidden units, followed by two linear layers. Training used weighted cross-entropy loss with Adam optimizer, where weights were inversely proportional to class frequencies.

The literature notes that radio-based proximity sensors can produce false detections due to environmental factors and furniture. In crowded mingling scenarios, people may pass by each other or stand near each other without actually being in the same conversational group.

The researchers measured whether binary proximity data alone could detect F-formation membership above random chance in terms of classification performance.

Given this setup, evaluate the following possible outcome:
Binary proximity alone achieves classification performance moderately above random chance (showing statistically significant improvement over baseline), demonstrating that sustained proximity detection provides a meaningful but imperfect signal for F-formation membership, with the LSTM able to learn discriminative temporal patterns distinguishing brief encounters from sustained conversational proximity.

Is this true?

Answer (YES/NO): NO